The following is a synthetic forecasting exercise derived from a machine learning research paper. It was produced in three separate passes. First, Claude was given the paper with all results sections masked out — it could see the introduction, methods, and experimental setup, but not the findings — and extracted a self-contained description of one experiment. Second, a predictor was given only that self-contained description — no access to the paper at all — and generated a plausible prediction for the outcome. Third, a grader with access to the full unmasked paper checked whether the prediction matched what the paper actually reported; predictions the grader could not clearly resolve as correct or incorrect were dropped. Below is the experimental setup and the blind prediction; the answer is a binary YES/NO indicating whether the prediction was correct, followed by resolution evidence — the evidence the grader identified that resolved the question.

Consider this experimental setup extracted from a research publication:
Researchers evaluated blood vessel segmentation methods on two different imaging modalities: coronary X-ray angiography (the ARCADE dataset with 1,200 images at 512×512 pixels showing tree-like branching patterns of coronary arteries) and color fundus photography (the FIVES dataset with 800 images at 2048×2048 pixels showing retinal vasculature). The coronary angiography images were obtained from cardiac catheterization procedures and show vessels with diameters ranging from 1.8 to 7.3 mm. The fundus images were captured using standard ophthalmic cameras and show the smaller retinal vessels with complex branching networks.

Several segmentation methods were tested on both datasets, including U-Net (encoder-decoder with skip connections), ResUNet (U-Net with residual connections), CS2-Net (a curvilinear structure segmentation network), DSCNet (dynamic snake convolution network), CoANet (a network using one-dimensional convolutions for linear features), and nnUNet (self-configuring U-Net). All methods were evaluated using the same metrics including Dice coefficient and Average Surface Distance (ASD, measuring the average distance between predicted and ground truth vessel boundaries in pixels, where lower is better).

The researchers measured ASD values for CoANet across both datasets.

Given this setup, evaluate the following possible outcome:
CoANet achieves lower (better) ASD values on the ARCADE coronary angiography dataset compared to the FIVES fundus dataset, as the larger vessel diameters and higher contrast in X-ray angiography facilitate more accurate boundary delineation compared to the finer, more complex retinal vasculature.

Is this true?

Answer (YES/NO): NO